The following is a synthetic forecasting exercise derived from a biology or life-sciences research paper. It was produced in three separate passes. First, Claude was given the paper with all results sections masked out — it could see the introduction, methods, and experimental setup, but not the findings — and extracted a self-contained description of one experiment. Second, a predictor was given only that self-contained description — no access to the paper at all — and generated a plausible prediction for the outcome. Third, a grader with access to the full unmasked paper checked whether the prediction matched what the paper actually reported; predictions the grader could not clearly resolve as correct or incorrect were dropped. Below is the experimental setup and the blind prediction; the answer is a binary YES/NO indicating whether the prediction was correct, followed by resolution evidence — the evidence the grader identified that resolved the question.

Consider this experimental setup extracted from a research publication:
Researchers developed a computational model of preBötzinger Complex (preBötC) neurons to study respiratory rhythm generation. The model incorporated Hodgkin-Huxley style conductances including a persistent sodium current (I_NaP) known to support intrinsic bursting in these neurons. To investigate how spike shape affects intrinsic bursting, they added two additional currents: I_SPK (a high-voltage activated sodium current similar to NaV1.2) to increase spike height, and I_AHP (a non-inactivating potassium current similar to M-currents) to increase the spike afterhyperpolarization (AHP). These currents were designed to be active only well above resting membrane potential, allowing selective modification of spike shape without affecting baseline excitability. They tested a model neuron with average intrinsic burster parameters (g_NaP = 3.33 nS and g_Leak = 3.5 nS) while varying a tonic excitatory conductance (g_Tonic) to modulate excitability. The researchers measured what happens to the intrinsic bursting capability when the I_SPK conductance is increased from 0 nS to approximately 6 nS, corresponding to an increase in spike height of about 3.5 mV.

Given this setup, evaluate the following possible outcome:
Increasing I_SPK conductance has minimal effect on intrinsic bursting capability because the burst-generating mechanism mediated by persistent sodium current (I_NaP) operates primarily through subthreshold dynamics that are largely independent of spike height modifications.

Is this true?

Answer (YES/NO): NO